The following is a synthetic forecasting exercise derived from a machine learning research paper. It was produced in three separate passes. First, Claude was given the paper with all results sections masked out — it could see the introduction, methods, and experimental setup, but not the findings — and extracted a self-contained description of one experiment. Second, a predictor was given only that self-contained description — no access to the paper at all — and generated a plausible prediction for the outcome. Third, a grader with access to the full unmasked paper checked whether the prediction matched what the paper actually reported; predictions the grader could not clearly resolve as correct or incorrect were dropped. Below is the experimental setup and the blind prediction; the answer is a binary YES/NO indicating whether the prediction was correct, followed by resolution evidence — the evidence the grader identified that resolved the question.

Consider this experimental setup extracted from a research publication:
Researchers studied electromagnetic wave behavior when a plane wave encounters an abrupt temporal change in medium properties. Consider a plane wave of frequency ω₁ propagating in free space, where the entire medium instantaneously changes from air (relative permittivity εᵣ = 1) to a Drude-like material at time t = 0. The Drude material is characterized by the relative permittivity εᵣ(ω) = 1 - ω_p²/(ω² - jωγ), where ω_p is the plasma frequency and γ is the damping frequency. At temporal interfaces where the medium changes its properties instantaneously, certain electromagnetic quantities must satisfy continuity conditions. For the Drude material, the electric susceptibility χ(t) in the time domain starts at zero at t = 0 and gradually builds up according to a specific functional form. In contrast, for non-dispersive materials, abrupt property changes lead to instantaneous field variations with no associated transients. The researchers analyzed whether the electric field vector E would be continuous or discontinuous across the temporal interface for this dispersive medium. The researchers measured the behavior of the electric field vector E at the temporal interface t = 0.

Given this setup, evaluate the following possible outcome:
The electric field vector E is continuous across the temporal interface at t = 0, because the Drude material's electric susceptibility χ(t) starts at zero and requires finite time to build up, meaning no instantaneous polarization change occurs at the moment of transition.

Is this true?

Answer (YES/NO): YES